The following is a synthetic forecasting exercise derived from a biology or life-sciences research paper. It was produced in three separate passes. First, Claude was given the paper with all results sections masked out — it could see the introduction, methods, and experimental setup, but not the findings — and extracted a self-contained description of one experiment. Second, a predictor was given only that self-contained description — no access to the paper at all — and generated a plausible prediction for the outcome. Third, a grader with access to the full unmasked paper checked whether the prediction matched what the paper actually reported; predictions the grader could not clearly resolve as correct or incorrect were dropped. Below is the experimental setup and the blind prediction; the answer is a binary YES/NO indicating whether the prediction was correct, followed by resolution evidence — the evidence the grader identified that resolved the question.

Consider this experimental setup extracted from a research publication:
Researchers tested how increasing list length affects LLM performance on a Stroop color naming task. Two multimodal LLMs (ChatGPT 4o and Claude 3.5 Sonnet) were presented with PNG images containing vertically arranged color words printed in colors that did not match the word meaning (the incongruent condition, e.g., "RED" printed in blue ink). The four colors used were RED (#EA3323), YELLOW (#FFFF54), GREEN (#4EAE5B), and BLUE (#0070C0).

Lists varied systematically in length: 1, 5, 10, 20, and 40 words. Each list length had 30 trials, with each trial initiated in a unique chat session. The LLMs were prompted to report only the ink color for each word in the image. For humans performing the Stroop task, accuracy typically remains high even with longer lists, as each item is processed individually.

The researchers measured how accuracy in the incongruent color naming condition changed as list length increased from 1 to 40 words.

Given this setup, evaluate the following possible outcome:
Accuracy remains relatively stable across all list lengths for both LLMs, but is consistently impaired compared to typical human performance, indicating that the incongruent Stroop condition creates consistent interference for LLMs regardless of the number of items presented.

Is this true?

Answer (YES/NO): NO